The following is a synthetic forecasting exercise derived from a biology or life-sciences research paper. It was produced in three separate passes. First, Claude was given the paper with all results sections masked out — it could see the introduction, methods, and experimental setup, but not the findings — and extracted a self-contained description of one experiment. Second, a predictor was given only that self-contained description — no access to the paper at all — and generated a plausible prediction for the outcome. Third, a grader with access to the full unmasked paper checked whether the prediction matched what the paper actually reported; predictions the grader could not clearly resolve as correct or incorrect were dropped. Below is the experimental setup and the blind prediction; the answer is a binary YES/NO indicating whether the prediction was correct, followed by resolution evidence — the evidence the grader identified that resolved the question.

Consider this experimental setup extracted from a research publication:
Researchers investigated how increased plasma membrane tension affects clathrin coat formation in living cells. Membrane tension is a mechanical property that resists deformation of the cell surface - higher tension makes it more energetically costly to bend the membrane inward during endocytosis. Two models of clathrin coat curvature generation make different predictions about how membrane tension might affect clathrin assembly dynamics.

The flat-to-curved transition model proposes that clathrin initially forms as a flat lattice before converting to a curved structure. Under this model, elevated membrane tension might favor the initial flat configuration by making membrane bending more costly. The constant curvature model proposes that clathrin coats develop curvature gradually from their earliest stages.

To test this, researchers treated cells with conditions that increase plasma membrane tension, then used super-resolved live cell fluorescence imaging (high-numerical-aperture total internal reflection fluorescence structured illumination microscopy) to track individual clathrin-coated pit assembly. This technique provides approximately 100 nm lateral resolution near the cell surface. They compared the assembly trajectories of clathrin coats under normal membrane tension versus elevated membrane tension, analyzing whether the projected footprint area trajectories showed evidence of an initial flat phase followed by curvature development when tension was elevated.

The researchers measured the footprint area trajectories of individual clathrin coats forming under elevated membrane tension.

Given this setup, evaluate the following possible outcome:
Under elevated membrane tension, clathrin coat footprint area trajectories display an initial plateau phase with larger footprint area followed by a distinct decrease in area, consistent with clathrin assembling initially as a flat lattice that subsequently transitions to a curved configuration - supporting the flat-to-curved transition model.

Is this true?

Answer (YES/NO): NO